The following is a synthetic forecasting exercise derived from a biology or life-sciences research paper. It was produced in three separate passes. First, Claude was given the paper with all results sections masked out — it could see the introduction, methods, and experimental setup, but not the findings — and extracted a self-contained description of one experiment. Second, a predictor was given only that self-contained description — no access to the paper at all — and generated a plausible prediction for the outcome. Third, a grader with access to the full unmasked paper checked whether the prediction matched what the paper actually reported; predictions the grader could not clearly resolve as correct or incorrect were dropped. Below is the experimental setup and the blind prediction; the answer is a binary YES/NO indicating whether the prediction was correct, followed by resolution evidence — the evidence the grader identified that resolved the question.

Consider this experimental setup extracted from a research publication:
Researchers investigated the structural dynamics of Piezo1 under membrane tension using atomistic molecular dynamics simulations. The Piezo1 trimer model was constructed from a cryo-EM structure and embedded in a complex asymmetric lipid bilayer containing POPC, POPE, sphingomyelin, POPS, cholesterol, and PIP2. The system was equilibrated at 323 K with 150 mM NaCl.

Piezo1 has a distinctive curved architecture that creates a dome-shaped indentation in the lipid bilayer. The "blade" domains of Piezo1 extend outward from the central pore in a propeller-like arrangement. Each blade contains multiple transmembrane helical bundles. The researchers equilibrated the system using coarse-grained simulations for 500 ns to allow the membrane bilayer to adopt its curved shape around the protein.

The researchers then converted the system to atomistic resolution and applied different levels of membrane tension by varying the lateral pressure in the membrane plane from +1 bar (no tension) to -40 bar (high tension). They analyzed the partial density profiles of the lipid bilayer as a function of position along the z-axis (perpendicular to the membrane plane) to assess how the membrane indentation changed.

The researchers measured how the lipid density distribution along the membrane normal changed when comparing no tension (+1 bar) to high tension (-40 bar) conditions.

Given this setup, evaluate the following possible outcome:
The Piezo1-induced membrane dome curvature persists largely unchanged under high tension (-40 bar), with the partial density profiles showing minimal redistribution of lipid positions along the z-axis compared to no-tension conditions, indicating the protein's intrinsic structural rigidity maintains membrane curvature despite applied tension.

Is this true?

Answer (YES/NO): NO